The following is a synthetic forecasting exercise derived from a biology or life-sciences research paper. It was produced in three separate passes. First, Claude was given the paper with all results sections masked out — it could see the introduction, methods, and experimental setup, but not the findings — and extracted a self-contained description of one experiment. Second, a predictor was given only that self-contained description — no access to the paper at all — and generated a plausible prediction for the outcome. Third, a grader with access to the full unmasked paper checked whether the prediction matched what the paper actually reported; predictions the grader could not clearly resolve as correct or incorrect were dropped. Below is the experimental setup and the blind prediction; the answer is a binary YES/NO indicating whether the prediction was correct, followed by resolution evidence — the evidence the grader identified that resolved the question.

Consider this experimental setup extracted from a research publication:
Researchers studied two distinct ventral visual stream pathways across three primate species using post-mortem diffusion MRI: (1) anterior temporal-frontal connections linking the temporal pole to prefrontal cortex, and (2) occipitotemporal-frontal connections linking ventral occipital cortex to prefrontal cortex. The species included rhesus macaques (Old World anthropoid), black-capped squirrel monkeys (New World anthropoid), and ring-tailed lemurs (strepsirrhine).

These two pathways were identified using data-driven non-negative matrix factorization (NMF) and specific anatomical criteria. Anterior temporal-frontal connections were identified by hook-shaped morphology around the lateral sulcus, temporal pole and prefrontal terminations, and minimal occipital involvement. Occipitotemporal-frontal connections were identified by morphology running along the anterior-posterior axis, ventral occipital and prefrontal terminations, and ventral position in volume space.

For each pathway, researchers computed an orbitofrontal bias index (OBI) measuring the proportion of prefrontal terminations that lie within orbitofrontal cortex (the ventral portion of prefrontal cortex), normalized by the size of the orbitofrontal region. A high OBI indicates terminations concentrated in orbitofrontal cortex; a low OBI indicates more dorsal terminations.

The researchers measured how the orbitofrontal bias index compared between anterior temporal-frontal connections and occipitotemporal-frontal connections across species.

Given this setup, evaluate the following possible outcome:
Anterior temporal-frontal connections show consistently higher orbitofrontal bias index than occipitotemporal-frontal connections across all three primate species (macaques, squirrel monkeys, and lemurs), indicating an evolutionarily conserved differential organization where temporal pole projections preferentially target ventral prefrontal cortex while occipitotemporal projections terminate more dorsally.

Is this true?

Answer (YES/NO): YES